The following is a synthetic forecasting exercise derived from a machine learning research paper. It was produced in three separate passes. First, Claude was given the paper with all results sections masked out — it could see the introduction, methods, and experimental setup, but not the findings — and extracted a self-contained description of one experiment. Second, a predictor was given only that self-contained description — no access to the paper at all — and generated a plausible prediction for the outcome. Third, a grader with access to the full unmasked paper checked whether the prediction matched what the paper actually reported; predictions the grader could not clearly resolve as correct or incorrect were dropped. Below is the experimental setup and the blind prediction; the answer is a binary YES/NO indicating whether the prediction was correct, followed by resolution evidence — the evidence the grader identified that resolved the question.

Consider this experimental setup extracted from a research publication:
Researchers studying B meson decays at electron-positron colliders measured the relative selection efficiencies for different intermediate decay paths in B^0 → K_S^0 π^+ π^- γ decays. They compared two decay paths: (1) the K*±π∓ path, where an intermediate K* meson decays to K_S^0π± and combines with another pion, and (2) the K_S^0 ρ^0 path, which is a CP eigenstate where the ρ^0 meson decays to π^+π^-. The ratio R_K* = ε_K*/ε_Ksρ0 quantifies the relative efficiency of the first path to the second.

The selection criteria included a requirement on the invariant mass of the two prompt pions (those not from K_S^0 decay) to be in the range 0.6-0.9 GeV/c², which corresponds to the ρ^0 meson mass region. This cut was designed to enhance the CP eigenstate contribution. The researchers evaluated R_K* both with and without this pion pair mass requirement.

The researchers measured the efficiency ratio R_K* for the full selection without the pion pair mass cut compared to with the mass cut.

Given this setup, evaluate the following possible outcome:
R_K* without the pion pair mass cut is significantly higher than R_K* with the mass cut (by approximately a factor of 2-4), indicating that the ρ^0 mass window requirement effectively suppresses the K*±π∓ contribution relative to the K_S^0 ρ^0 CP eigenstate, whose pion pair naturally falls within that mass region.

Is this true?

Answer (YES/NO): YES